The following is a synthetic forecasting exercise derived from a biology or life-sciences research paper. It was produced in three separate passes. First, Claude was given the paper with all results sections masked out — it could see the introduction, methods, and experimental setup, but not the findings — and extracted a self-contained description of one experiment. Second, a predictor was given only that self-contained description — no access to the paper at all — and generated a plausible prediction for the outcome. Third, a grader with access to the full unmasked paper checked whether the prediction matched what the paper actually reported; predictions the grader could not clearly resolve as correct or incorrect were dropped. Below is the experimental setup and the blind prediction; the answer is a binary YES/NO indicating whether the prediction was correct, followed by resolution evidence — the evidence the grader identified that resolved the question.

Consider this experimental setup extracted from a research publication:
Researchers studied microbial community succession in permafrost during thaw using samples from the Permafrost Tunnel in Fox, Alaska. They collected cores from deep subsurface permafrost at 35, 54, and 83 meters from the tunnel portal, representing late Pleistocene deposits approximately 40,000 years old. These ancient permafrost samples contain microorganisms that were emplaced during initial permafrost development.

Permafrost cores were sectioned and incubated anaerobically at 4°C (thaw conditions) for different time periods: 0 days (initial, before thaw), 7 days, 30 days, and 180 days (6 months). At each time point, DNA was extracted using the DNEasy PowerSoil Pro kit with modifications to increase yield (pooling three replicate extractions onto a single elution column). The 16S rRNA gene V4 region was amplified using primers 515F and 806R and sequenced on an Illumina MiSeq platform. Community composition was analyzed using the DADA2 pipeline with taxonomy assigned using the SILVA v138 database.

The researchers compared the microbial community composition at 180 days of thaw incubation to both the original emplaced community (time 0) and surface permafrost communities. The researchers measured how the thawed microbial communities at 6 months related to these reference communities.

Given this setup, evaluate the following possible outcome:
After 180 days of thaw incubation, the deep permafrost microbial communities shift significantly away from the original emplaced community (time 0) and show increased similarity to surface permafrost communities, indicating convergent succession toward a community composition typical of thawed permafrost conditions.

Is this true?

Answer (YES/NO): NO